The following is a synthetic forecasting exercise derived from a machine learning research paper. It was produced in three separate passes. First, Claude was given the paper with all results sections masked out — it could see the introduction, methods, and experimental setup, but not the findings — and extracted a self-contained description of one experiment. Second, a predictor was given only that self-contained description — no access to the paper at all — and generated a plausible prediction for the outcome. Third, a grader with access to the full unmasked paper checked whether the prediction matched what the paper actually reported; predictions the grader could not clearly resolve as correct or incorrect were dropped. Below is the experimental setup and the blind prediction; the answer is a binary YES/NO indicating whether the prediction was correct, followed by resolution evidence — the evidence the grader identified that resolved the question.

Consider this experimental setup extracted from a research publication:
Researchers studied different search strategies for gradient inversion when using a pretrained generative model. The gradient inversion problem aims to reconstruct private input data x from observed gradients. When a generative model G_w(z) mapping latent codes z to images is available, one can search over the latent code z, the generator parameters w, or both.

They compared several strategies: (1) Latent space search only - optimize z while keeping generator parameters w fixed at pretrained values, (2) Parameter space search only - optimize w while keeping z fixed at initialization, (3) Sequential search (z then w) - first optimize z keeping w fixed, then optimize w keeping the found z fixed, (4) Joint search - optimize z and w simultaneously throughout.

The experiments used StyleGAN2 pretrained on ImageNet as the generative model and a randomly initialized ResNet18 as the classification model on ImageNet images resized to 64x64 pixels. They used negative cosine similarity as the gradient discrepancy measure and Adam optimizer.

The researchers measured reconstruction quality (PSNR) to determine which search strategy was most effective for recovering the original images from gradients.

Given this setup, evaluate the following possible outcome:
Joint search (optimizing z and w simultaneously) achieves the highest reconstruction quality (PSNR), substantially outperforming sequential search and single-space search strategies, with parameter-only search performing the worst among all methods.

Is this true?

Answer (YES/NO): NO